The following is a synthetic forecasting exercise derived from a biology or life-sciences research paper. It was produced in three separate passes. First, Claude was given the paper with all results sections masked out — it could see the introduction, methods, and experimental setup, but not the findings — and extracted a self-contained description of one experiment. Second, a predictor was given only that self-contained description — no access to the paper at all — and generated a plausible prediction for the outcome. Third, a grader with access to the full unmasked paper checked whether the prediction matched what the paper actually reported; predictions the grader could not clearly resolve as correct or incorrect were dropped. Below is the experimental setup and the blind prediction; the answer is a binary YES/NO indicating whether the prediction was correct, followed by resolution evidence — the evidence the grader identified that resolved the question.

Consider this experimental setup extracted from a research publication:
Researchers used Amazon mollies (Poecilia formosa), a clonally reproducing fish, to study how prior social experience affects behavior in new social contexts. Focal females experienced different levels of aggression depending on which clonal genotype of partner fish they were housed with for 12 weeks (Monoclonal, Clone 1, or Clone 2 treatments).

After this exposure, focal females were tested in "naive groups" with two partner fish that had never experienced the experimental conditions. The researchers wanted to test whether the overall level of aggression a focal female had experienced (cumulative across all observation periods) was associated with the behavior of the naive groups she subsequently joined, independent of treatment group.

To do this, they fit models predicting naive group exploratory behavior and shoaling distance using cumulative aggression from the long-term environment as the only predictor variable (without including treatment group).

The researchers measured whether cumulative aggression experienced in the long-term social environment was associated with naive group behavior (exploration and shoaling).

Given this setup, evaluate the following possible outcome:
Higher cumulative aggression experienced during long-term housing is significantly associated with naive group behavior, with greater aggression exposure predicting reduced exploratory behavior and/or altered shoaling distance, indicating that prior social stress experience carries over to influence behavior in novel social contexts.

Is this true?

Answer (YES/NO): YES